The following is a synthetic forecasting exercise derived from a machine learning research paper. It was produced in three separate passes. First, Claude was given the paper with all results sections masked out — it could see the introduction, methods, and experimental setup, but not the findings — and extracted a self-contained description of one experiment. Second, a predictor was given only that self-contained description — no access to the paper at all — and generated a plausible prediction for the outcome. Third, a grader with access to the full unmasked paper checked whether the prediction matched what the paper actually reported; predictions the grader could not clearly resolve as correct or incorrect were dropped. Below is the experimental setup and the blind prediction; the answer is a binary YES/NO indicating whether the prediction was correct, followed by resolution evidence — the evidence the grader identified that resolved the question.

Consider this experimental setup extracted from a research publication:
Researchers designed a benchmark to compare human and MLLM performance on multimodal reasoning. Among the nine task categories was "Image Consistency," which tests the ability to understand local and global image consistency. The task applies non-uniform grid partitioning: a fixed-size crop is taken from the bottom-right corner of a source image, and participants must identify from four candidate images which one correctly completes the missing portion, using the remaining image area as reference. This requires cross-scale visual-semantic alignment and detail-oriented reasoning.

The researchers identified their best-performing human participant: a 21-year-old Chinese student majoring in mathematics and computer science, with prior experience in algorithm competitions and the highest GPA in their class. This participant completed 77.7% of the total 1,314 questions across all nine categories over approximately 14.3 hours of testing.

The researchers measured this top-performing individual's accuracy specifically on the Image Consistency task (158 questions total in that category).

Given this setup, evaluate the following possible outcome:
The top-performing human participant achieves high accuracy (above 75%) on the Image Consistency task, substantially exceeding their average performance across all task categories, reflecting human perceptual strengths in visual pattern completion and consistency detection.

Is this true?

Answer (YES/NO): YES